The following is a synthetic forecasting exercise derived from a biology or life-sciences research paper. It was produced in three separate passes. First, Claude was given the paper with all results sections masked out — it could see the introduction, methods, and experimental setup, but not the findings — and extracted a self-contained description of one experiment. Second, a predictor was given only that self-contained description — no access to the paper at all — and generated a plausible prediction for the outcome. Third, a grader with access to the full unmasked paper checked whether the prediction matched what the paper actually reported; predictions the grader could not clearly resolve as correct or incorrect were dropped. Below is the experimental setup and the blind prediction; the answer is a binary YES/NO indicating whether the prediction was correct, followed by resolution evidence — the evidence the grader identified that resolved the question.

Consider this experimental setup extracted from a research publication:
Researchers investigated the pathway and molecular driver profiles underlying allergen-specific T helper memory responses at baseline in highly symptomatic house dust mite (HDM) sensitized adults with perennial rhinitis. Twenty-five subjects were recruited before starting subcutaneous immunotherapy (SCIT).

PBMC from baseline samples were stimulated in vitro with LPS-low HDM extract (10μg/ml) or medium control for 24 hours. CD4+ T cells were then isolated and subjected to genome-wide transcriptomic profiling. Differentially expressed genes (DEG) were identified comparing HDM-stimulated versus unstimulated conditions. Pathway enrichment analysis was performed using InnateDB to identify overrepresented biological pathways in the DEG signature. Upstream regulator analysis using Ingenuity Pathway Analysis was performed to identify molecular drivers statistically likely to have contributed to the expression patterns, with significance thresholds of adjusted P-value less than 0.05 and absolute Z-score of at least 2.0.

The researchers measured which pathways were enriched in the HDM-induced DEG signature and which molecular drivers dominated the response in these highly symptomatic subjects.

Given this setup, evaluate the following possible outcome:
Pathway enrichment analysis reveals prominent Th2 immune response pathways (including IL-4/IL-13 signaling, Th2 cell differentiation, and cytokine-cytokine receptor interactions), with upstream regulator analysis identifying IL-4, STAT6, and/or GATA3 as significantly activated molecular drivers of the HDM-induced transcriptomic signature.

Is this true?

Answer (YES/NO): NO